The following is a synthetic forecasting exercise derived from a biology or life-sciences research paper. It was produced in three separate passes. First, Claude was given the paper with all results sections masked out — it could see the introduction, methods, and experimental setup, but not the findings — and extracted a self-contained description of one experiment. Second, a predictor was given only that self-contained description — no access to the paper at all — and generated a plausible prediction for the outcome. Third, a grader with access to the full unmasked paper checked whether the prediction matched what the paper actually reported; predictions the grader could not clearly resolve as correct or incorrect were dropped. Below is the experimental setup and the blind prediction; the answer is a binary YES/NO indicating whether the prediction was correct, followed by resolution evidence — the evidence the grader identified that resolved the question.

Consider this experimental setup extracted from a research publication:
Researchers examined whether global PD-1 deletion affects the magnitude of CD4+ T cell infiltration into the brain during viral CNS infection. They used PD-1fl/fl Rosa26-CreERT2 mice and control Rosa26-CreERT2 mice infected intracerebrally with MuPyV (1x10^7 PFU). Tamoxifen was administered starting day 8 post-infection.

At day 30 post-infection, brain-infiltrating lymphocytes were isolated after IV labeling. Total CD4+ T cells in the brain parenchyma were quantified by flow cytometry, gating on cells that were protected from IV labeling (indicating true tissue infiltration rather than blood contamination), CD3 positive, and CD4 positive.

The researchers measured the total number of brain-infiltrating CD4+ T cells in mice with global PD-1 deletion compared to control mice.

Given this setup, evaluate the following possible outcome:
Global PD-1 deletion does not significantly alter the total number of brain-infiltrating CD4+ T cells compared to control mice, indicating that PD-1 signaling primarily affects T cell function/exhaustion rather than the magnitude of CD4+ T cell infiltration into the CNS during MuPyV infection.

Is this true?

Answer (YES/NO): NO